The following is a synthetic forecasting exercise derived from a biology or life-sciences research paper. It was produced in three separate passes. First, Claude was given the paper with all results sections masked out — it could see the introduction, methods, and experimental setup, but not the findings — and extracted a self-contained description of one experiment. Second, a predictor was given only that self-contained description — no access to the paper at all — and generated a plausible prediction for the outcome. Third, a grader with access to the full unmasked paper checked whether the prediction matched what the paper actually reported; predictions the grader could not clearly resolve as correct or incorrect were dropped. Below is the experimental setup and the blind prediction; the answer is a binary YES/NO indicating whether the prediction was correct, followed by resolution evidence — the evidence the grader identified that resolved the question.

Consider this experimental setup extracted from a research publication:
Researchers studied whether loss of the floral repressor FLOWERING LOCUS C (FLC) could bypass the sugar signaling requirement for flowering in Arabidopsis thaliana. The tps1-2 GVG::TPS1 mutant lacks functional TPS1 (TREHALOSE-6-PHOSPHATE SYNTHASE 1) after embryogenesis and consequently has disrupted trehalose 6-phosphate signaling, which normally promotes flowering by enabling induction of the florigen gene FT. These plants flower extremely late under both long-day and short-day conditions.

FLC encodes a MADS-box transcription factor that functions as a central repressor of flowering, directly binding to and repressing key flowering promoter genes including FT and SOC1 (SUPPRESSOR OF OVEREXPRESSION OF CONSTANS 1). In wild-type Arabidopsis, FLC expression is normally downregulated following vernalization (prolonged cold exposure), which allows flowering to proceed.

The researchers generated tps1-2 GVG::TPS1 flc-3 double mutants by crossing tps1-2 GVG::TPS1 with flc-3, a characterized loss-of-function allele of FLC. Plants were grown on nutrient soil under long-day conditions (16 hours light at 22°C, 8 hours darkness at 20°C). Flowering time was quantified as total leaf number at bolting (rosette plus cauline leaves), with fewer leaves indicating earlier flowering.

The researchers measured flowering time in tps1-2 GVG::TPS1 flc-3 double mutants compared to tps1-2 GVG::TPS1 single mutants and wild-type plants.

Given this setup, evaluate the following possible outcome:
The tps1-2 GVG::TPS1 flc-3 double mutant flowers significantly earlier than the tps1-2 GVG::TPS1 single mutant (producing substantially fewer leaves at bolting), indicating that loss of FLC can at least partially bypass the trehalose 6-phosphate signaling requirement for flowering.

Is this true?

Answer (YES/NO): YES